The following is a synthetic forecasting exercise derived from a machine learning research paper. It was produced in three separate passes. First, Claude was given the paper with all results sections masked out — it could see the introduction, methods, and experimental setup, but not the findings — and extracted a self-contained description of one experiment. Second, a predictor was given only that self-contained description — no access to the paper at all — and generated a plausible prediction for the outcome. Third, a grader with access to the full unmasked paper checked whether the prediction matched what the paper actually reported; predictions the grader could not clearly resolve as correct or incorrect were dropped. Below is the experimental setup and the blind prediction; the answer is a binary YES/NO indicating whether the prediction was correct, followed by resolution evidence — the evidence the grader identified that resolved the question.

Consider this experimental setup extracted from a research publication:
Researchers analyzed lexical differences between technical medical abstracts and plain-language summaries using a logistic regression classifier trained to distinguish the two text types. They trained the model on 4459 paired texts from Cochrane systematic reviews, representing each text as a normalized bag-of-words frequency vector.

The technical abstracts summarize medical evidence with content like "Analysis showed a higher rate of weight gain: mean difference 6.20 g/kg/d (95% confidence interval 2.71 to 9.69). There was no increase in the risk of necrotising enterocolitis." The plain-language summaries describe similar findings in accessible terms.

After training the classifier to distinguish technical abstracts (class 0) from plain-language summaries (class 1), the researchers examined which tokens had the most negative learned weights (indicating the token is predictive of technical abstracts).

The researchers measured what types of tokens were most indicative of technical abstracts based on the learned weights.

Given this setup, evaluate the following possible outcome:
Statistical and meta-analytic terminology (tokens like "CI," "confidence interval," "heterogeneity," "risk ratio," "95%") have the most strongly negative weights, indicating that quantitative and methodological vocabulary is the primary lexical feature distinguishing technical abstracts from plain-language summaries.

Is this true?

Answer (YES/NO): NO